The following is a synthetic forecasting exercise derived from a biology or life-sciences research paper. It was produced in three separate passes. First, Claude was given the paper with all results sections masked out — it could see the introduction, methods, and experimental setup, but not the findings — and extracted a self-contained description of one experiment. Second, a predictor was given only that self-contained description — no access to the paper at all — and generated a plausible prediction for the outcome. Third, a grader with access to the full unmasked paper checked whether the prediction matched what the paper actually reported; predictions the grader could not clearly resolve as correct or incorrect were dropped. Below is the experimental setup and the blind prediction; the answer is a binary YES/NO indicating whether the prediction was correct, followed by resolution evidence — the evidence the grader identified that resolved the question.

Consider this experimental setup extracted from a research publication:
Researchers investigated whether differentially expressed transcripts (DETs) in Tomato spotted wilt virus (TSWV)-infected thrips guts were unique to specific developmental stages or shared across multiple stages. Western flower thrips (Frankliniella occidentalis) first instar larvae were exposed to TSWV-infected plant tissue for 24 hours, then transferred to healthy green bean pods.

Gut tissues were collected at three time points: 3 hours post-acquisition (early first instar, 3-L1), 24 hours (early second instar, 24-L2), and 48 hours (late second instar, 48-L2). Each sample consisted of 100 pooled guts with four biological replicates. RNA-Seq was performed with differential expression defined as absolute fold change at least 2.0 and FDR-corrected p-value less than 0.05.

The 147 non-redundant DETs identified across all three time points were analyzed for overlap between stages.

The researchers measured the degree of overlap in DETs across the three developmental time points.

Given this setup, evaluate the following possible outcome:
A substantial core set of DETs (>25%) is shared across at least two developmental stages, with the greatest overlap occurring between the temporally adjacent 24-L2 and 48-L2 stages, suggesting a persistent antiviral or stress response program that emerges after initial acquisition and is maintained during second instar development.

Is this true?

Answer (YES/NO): NO